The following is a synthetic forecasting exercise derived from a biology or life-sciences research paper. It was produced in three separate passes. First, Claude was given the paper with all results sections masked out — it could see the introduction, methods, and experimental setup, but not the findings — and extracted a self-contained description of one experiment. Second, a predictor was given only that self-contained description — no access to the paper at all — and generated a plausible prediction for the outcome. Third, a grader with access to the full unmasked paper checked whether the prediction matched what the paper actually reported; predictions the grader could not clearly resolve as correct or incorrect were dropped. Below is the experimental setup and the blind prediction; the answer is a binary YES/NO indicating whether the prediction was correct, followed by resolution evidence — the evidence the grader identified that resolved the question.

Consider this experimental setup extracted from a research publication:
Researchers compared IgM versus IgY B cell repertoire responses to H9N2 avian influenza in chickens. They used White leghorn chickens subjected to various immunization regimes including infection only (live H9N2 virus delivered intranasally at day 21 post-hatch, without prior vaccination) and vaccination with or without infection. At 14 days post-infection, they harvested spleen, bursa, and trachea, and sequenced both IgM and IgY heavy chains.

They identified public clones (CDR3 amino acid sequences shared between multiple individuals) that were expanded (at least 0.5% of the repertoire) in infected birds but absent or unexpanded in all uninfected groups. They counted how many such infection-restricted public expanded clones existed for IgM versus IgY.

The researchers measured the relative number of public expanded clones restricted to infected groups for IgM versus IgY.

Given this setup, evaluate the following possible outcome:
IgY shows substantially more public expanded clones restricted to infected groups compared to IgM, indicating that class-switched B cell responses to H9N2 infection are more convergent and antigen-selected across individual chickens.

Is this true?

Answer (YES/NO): YES